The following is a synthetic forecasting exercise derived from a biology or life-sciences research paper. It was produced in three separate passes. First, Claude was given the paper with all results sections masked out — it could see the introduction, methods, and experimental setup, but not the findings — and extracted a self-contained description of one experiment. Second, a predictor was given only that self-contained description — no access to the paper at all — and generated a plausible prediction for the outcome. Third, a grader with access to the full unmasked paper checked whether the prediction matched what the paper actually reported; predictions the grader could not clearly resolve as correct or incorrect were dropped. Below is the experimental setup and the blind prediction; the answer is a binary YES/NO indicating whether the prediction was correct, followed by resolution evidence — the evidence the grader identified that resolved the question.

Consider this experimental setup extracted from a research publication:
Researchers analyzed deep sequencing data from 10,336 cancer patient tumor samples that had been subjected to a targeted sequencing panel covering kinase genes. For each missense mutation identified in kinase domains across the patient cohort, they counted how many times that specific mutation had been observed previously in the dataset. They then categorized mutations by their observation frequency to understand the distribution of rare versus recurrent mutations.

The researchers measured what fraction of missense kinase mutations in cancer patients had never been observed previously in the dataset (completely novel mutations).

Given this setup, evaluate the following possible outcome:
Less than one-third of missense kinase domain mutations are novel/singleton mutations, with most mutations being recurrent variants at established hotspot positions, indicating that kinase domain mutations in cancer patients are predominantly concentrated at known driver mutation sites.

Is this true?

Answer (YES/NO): NO